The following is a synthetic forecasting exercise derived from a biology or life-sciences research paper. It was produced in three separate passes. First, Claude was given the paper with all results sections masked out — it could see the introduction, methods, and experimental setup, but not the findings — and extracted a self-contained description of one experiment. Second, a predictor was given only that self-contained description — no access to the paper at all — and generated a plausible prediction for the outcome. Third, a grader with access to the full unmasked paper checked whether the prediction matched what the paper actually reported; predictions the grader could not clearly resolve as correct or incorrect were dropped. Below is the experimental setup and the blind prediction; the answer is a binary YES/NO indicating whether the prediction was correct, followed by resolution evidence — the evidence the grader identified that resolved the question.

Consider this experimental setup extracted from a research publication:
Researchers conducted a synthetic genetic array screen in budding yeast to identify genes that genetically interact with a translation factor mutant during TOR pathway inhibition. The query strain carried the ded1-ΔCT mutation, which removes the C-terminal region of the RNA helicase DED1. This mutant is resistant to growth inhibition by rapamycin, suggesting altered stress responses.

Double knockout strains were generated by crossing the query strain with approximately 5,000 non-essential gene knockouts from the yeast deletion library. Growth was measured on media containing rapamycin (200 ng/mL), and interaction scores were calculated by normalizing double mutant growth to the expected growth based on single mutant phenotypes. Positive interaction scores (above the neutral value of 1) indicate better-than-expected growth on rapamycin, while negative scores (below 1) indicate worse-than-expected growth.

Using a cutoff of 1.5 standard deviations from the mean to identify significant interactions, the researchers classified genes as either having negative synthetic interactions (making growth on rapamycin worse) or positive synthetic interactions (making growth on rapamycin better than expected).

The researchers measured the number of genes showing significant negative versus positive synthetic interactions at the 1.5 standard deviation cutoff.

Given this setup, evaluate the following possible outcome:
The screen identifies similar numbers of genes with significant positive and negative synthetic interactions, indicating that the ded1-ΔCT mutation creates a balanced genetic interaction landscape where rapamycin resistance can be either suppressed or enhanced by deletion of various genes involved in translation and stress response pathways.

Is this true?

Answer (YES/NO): YES